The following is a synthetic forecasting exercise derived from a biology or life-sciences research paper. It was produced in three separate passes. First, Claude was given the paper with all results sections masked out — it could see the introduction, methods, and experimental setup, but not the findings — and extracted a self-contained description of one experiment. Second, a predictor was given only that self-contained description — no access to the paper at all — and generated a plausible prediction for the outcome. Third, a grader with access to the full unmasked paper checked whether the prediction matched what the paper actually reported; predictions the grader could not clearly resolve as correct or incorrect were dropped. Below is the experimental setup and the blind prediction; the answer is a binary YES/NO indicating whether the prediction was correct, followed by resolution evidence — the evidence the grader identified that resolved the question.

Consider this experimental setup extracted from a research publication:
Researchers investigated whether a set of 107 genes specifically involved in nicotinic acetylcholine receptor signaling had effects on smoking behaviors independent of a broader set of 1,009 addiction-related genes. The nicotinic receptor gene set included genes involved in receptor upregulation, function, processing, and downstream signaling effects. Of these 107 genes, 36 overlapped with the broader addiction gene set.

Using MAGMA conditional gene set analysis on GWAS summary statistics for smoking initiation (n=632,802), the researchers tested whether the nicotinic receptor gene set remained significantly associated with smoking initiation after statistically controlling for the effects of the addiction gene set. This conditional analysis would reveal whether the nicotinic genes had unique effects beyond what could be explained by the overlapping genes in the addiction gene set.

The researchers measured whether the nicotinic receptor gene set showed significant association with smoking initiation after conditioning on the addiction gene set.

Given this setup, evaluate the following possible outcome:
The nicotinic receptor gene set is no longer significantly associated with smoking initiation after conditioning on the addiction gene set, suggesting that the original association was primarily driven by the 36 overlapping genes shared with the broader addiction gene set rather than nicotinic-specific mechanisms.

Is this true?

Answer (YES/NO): NO